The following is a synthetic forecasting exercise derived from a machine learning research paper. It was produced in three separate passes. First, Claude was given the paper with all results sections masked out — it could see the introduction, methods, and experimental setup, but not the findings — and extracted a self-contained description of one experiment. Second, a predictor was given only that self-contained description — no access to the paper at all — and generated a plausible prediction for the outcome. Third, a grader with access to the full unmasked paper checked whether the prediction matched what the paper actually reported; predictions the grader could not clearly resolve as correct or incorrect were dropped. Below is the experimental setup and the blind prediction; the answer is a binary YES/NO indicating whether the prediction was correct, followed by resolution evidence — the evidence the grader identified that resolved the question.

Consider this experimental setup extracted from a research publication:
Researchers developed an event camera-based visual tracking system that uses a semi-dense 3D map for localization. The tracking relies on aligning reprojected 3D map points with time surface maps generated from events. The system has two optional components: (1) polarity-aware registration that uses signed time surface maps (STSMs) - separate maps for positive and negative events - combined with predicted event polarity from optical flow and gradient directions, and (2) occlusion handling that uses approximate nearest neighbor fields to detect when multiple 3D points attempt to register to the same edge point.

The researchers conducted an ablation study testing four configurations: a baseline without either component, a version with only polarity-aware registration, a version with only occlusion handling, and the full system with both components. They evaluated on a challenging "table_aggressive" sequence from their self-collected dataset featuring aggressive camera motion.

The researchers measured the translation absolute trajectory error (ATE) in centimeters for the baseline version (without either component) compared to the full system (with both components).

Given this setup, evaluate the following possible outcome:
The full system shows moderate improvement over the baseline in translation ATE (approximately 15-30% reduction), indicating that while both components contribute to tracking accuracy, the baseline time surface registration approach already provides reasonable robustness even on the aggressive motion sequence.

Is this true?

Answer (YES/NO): NO